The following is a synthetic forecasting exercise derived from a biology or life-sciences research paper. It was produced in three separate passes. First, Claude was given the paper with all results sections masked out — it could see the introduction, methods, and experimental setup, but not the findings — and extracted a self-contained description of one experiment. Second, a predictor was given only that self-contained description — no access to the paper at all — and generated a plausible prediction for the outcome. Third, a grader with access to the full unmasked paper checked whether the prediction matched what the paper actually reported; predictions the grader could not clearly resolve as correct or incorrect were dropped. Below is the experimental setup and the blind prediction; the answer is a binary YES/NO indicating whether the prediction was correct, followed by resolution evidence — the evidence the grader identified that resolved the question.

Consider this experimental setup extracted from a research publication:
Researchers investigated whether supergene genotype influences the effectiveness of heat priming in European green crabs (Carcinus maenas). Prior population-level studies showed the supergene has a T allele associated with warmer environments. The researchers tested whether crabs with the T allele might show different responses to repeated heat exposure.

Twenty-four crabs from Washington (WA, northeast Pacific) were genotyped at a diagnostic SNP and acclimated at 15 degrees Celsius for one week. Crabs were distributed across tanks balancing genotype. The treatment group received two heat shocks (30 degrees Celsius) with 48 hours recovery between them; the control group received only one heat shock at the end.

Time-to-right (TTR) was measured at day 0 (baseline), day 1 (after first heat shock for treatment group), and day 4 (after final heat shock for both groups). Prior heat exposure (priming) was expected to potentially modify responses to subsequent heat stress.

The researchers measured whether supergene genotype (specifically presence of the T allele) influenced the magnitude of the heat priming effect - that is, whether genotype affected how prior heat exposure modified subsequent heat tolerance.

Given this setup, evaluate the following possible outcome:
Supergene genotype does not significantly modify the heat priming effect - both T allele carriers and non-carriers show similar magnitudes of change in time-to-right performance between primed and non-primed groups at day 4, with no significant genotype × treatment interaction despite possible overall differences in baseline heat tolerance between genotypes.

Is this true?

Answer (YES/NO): YES